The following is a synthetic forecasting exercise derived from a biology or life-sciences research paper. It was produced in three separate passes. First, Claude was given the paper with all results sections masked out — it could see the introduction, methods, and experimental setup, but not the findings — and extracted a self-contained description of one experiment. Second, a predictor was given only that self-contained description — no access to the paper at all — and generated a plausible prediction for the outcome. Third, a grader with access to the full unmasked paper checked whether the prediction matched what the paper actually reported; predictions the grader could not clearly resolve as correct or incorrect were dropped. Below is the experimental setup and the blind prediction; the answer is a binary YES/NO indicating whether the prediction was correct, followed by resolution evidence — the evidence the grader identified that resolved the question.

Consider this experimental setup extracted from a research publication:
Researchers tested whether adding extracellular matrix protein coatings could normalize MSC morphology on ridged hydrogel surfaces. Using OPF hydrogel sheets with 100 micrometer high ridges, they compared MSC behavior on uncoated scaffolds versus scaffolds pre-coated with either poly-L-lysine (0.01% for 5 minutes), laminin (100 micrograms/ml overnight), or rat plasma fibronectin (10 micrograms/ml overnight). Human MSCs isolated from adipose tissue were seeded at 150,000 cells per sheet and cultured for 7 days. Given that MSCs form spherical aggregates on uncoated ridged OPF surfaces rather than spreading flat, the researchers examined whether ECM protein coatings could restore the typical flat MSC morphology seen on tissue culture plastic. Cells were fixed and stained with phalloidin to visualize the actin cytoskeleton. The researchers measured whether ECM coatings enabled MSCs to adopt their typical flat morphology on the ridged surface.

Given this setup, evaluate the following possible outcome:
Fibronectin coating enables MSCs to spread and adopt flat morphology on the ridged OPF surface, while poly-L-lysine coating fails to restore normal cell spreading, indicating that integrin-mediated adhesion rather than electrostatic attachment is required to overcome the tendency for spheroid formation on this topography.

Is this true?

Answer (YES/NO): NO